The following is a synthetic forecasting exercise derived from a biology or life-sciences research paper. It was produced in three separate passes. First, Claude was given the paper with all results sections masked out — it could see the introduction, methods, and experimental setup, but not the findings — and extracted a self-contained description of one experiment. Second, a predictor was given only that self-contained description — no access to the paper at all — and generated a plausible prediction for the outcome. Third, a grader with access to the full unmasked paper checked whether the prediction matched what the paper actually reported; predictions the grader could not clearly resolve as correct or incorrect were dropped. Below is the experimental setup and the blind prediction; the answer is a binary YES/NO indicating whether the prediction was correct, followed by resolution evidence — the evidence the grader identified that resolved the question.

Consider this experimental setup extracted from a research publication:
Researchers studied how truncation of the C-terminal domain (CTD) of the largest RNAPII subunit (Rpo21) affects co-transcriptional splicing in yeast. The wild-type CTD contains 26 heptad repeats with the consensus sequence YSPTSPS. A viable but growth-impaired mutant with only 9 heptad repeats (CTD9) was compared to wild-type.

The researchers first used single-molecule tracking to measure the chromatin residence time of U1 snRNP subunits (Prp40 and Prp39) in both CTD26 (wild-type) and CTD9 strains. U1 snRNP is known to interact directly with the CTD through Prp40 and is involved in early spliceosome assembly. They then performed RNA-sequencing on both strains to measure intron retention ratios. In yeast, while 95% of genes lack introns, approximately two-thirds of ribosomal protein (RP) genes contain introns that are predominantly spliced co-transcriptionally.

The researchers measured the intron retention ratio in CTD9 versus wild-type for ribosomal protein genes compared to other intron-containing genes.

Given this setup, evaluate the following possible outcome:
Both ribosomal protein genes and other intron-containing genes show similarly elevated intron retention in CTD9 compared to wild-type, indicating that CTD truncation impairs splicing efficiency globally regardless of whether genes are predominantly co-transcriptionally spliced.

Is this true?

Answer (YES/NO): NO